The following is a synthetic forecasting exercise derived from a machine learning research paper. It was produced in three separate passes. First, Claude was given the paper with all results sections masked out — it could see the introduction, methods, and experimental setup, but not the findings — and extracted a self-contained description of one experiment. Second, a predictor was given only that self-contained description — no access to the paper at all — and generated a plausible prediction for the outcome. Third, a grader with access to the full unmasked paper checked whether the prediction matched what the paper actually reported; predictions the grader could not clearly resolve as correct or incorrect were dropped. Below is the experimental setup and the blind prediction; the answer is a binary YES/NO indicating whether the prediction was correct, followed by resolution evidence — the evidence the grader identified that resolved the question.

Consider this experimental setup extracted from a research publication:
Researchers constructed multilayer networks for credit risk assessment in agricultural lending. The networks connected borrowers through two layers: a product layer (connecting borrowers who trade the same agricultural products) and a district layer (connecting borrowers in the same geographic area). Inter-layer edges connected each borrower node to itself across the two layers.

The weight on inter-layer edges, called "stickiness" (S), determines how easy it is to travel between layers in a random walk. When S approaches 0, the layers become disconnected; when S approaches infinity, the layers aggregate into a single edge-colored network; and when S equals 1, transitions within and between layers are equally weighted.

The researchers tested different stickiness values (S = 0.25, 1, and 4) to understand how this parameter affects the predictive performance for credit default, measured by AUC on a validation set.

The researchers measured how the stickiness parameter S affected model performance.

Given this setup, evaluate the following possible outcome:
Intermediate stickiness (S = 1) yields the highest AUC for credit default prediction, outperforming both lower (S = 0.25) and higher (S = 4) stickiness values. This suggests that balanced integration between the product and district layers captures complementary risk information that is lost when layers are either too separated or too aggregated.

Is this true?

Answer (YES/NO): YES